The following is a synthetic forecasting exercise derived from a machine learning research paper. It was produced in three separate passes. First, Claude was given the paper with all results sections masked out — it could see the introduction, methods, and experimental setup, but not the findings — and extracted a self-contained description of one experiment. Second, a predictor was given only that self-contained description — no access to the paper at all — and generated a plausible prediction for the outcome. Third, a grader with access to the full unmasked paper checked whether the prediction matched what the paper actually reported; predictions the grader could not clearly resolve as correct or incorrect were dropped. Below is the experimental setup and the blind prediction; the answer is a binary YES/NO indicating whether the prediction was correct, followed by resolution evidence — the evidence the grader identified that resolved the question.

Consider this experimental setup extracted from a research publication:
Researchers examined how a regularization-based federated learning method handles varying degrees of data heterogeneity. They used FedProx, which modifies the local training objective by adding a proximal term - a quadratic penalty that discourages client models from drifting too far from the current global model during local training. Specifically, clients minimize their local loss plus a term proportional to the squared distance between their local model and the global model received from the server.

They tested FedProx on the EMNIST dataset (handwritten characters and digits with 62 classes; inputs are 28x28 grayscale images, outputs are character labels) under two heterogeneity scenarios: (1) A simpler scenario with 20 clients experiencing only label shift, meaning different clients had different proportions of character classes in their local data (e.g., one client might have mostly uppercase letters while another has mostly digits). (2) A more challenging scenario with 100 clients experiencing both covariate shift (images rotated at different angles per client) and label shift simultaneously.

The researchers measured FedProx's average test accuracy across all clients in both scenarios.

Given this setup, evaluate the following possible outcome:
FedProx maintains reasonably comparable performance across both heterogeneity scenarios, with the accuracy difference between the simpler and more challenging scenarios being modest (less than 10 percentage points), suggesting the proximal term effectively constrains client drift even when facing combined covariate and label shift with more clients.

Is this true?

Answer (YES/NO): YES